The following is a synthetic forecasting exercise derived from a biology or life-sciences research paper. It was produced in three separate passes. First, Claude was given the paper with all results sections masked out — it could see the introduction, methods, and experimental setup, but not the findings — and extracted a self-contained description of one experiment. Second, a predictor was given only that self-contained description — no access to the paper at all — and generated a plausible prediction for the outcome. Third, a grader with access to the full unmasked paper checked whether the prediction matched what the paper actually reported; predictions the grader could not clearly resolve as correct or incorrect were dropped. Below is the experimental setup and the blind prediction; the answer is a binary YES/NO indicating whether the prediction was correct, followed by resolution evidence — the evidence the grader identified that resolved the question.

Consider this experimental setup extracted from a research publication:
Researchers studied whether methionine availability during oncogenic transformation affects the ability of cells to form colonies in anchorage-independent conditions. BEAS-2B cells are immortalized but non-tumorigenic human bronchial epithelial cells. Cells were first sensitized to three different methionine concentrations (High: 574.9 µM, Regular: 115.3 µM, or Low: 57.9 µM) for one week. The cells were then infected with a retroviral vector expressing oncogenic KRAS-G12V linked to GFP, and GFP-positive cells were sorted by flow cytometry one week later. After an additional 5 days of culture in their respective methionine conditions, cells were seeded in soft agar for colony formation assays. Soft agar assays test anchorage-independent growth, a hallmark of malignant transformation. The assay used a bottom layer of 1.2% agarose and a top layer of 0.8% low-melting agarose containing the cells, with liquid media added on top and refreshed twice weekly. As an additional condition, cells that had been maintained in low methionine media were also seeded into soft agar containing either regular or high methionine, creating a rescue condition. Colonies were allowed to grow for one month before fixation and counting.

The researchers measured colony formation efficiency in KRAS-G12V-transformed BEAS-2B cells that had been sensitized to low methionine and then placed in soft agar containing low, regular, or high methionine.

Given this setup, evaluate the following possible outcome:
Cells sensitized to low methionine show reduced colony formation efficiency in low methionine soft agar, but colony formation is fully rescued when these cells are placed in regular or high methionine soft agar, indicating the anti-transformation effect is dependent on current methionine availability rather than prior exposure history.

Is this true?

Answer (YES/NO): NO